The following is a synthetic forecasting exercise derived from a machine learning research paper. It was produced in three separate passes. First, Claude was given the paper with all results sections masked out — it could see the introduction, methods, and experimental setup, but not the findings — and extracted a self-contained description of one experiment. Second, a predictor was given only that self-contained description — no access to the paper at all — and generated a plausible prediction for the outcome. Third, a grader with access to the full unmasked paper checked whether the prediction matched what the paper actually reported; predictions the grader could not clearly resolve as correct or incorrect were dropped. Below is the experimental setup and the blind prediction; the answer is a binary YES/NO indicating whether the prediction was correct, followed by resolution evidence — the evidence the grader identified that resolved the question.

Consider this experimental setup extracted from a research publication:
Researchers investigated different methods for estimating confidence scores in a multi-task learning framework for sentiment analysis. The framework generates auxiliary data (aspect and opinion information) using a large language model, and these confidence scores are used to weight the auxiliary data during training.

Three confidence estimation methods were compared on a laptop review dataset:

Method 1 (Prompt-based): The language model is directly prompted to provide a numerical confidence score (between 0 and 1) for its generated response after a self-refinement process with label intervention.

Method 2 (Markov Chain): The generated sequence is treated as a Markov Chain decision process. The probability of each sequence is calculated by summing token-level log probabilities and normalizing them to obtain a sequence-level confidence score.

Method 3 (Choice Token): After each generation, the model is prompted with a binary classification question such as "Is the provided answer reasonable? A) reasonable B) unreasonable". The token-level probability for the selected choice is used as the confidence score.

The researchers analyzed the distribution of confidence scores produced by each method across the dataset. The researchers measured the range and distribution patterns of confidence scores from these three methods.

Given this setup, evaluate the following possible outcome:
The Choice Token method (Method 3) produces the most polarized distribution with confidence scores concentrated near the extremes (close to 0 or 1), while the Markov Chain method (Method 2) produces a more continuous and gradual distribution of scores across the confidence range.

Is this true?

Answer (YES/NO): NO